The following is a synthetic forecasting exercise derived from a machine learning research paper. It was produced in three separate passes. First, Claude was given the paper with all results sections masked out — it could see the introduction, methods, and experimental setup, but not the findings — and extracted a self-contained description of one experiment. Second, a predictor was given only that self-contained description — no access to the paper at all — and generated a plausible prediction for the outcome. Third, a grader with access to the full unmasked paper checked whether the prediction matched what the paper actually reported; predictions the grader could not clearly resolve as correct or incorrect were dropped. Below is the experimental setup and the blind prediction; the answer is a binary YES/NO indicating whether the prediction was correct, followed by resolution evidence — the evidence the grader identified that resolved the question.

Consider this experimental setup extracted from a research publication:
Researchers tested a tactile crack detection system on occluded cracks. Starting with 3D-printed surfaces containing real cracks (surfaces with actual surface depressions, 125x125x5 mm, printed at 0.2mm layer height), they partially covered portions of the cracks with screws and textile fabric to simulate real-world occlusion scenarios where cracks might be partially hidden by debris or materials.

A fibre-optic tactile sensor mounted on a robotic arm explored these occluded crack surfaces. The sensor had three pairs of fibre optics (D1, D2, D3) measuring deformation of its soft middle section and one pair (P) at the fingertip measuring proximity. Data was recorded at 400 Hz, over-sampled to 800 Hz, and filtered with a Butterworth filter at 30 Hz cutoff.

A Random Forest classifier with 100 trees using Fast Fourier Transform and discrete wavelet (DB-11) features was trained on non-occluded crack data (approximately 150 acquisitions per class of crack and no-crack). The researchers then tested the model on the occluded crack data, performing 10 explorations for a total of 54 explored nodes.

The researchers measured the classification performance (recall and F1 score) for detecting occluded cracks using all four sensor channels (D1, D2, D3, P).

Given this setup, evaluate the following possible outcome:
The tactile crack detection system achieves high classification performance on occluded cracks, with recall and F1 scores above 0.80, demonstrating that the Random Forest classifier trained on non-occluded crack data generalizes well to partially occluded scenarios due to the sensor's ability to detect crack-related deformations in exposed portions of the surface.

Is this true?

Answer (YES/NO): YES